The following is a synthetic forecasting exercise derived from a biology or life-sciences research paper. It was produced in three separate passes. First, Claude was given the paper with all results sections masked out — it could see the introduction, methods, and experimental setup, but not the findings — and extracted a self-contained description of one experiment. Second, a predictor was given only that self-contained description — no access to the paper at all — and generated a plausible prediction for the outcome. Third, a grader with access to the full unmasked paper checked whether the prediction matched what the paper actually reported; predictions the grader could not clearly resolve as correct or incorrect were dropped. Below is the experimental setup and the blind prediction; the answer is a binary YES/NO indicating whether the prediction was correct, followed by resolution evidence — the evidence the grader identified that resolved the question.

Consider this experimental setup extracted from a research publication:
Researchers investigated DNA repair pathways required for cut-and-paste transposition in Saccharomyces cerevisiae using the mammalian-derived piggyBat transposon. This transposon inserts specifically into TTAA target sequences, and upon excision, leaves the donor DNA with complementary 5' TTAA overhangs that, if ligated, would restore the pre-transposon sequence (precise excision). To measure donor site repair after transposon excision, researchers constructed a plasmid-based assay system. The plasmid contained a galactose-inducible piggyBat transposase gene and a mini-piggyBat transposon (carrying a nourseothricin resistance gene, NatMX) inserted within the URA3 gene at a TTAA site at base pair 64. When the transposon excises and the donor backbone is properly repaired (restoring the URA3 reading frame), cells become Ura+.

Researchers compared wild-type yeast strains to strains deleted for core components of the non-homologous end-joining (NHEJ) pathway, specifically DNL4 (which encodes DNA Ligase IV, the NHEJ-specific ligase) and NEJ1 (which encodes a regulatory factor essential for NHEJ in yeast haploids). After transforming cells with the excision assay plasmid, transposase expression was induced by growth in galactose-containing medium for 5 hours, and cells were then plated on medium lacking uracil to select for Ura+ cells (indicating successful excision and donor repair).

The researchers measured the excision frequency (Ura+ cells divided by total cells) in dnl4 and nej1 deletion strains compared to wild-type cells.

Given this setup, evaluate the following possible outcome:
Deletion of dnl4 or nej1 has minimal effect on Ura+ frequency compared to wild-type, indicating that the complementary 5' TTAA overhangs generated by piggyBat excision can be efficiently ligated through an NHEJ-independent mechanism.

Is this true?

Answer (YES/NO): NO